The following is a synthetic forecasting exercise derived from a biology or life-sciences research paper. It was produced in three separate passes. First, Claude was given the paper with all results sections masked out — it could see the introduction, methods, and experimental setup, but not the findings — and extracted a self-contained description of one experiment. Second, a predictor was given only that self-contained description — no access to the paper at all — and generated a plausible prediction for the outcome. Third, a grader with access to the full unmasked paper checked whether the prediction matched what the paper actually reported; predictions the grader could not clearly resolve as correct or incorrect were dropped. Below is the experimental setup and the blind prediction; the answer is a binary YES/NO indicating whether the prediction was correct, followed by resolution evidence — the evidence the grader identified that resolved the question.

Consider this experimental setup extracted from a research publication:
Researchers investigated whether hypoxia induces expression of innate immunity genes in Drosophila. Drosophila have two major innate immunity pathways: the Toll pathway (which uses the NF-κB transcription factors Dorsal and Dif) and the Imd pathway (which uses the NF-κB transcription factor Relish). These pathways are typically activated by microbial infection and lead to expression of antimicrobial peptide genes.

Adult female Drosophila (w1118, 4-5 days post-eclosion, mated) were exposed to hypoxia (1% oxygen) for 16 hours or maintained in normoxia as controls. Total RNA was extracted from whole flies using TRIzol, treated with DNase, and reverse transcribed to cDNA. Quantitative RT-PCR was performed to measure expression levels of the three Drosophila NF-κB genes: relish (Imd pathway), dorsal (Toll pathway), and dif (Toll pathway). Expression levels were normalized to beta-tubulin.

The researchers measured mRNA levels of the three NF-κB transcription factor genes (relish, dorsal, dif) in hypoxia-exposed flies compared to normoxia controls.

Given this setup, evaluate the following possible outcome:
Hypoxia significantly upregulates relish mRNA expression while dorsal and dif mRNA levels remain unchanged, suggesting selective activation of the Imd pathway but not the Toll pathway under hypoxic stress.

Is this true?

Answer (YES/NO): YES